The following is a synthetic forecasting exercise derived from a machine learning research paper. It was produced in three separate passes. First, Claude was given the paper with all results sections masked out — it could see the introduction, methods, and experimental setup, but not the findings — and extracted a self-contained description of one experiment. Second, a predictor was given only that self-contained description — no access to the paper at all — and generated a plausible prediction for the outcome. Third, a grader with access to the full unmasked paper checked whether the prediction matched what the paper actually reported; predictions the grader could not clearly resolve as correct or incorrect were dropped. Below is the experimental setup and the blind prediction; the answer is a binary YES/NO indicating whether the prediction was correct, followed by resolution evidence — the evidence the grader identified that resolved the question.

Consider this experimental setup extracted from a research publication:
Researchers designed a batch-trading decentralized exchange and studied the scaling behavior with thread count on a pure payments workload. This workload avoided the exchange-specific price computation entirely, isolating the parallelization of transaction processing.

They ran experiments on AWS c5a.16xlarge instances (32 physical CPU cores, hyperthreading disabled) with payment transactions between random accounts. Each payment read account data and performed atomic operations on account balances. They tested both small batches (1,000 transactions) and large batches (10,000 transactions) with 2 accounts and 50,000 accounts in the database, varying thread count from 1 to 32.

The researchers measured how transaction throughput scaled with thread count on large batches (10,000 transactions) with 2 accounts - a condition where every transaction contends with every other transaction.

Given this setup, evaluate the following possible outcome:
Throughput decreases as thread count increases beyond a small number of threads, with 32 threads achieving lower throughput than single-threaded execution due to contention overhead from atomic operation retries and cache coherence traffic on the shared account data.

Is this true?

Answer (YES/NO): NO